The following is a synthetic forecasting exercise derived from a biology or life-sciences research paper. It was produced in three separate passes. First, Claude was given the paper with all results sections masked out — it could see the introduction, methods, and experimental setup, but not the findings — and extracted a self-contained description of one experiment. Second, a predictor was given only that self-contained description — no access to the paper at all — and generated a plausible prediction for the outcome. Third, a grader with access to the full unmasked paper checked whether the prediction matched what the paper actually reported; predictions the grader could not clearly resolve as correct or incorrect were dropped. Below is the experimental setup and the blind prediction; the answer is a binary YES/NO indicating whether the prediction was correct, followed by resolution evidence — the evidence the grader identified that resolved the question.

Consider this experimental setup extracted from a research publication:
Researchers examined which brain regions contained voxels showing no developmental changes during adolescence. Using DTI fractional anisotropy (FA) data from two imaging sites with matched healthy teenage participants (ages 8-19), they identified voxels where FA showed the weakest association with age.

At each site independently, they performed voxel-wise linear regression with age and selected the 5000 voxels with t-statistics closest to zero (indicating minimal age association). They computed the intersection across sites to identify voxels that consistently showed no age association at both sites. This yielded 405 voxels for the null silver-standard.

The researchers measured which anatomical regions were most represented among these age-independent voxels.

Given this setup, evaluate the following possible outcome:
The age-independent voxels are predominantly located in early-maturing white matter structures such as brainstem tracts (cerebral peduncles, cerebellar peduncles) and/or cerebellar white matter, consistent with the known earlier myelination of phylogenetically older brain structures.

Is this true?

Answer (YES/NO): NO